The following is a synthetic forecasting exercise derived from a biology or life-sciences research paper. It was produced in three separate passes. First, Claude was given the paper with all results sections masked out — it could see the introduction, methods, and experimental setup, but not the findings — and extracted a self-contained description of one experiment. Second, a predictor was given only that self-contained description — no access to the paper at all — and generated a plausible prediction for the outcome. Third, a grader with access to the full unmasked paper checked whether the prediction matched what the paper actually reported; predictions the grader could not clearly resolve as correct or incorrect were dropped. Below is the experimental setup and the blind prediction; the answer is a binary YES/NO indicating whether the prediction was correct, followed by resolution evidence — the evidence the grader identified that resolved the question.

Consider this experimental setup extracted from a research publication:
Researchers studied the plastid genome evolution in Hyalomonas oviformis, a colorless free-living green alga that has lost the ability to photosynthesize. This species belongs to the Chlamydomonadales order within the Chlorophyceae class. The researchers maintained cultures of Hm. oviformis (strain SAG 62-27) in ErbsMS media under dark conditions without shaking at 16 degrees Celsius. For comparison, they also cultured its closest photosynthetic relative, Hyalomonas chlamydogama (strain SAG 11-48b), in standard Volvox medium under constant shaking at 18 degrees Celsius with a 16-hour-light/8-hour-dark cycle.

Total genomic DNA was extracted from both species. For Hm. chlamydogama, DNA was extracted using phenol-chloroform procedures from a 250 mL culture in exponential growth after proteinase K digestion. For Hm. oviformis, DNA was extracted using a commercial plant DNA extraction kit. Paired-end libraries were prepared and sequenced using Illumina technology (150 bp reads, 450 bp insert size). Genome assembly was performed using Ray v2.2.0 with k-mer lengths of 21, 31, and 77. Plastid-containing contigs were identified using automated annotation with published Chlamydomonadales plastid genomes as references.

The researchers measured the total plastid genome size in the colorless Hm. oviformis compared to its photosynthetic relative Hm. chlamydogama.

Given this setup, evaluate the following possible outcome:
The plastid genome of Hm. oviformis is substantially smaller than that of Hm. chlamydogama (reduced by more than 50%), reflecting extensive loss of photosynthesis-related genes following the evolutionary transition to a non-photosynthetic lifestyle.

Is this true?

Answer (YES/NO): NO